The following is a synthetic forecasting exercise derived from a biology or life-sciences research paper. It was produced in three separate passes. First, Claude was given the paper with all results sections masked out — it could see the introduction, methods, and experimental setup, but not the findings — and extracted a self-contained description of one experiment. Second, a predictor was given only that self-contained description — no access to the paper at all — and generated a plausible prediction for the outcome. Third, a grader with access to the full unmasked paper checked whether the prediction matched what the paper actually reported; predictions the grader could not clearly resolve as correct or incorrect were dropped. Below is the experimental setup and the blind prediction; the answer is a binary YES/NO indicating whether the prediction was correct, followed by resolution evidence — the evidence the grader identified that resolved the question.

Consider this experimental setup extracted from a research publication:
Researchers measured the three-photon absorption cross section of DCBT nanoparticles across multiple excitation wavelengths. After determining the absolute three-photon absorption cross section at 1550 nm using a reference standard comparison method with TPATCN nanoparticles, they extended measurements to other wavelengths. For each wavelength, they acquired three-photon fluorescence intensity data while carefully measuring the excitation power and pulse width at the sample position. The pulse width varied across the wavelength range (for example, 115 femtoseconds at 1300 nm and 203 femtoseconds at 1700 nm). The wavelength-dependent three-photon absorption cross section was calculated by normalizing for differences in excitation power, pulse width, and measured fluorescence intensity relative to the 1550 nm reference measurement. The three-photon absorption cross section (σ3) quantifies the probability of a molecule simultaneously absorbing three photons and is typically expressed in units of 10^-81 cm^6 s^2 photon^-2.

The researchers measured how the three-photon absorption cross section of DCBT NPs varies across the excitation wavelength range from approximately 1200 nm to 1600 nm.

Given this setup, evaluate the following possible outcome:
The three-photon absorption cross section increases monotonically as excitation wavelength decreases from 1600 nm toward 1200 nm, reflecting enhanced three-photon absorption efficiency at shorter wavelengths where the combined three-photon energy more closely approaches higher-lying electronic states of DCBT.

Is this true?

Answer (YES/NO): NO